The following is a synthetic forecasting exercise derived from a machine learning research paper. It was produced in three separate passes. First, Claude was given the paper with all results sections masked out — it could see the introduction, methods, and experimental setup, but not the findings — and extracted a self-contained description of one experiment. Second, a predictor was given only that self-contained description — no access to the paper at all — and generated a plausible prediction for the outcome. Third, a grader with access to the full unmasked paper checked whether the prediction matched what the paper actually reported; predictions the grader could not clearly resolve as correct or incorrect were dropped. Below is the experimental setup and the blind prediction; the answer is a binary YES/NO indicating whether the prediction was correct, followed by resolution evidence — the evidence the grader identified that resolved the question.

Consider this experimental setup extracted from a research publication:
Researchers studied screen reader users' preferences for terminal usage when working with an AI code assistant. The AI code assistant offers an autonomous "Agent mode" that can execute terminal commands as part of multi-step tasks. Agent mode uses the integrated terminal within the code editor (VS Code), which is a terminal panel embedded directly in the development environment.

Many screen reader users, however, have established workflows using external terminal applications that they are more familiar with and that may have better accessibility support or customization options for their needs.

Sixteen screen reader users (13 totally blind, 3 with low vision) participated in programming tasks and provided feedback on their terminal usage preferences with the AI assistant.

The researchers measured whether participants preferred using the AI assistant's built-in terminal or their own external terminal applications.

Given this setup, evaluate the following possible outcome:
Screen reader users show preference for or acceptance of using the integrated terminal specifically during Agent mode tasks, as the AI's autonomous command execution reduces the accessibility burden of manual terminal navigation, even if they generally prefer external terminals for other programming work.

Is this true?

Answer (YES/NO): NO